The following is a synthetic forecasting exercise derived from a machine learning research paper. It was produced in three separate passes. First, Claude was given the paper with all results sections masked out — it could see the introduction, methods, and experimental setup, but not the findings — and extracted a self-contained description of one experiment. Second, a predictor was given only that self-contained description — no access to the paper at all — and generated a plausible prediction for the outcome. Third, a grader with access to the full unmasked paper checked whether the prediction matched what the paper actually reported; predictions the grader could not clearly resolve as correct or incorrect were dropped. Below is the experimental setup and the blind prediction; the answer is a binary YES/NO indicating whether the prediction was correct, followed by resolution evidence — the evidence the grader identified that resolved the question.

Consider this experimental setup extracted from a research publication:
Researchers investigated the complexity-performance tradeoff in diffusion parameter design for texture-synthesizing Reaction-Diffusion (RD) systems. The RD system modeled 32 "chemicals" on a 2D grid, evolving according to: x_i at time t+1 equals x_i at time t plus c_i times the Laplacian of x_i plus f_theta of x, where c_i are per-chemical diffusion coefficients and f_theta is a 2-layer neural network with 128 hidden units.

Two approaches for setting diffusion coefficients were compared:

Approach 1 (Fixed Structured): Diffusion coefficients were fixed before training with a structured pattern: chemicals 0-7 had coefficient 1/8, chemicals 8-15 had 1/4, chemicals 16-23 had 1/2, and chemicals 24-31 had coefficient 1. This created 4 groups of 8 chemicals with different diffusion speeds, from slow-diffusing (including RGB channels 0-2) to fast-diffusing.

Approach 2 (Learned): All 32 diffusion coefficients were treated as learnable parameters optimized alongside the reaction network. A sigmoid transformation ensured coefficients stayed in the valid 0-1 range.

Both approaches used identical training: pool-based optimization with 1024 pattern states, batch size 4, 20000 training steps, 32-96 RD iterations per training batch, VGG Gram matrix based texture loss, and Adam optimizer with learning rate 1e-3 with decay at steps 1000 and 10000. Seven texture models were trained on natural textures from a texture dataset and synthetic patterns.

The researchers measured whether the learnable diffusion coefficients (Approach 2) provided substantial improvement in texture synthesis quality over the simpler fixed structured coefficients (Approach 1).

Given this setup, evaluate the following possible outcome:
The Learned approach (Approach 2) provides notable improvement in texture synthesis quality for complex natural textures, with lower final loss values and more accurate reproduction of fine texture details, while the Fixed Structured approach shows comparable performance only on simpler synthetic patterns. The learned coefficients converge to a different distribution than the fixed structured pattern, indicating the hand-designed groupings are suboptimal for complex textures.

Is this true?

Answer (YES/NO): NO